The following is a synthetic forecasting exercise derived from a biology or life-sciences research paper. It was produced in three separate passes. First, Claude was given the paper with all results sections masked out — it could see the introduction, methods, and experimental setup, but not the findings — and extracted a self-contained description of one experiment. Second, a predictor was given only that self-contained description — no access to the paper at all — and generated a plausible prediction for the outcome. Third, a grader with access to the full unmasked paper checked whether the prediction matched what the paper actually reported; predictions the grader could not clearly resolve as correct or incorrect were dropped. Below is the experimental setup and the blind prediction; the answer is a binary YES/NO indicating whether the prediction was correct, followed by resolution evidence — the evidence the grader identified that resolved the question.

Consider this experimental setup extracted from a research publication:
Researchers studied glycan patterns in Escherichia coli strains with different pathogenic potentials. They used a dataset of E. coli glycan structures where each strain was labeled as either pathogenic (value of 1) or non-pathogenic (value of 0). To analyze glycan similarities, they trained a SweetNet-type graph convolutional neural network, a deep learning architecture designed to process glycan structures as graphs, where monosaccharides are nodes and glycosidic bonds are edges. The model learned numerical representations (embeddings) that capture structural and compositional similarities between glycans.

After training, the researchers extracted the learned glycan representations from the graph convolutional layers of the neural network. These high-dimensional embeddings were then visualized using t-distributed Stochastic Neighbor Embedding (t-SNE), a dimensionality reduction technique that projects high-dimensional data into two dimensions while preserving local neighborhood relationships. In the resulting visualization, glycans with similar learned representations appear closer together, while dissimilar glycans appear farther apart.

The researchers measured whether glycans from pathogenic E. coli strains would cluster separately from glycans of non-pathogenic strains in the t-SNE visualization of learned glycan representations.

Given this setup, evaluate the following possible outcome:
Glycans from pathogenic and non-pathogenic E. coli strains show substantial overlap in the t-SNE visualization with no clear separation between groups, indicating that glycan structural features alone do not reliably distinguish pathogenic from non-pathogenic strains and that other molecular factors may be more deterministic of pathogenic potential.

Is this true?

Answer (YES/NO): NO